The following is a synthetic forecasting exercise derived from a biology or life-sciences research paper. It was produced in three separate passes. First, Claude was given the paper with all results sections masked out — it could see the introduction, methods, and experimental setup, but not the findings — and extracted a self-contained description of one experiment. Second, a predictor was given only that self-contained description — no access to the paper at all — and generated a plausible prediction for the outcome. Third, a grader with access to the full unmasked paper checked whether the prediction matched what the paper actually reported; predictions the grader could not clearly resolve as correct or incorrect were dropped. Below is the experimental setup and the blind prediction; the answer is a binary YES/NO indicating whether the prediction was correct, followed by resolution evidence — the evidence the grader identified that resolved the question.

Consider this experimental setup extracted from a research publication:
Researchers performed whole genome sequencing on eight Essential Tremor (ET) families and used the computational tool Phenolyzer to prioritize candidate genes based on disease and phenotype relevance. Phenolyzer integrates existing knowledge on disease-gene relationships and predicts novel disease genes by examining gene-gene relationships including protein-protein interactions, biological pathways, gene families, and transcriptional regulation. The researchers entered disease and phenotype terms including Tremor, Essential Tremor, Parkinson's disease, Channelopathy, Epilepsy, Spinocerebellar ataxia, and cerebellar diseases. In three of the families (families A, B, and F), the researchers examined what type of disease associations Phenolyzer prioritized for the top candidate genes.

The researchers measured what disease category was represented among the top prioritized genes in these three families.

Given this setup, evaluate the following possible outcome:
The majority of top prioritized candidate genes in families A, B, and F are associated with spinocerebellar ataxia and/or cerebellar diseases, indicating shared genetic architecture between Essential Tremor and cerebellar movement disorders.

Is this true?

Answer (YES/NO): NO